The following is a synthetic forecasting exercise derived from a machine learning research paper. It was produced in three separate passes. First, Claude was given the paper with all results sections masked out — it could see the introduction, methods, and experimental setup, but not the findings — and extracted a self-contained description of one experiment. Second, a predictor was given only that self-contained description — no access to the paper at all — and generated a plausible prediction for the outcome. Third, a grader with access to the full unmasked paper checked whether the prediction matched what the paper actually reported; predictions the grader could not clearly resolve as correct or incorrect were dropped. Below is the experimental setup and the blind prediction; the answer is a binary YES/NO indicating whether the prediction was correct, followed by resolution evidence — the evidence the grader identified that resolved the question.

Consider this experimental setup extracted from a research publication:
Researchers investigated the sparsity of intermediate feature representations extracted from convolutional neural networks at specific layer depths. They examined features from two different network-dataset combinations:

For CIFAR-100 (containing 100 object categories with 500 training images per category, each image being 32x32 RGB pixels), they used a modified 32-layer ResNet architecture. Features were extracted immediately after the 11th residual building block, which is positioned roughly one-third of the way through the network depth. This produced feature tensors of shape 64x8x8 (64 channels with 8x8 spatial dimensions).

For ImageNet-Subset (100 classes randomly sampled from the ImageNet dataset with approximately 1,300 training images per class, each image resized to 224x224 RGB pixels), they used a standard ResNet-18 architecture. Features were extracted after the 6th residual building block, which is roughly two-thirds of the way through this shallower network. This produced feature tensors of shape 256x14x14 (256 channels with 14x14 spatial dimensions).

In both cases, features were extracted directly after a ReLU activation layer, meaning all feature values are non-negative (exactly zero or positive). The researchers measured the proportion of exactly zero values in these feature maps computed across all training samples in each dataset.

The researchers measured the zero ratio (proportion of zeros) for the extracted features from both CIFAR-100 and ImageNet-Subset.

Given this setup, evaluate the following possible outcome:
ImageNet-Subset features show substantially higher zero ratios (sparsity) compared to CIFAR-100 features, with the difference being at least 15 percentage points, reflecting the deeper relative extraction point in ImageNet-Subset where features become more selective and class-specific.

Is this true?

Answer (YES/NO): YES